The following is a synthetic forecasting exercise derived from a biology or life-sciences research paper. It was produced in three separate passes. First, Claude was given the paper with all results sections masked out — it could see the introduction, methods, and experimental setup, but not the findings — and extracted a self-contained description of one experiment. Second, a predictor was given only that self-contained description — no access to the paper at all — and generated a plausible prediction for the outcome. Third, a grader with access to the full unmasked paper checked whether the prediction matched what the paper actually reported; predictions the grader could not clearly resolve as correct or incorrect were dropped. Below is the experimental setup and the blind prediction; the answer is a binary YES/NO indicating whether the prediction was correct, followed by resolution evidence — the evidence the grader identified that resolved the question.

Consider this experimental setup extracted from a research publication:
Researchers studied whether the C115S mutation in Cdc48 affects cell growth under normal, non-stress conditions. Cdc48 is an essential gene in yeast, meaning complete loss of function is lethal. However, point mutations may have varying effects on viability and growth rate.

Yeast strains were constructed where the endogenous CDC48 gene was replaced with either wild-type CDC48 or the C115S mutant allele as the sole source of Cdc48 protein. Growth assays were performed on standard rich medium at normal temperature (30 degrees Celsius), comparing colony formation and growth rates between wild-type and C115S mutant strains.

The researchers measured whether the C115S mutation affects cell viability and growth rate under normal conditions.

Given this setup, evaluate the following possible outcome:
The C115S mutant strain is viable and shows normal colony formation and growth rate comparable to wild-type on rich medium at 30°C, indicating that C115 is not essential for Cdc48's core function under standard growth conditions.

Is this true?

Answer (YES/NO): NO